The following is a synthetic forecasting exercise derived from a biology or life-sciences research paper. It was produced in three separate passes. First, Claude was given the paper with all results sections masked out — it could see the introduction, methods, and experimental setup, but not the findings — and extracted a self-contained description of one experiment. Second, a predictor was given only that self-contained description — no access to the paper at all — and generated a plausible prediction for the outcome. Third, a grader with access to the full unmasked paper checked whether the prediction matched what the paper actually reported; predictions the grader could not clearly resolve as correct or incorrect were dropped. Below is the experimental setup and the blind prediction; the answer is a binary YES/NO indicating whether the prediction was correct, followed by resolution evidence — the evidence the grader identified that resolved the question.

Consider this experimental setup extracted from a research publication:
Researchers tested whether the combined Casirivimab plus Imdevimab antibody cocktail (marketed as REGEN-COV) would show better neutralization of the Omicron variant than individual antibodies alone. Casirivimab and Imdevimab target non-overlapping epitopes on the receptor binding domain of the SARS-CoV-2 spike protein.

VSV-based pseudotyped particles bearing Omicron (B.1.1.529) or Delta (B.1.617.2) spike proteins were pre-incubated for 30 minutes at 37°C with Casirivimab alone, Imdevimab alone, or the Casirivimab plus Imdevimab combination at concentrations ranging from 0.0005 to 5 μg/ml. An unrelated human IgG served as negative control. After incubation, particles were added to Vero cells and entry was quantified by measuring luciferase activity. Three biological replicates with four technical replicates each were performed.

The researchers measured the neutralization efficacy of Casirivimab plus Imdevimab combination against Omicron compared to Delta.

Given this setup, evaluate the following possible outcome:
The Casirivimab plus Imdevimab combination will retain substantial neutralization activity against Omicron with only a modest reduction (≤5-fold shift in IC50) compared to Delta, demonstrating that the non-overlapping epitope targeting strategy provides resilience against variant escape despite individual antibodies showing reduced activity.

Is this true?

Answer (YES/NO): NO